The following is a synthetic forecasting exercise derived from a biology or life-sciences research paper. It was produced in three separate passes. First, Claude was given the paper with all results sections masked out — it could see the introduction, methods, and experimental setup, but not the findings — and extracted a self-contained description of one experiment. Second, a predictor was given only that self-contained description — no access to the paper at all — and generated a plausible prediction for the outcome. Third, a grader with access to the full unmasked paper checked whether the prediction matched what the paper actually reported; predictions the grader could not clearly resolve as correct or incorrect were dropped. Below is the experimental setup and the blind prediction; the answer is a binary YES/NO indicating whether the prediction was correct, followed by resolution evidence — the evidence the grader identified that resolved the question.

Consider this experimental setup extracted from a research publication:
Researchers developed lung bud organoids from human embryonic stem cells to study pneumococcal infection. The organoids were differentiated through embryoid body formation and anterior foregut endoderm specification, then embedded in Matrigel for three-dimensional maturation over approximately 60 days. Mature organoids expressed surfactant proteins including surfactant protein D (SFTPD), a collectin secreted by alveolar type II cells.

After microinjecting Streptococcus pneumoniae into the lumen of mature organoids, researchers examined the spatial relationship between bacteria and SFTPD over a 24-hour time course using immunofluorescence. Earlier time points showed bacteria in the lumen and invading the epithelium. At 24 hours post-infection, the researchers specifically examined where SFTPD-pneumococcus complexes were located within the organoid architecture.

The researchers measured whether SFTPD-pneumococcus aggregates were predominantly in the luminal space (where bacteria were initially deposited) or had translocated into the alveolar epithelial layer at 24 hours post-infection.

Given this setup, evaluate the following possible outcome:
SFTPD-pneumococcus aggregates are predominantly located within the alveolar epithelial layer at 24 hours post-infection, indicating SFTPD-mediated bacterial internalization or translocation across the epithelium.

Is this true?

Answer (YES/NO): YES